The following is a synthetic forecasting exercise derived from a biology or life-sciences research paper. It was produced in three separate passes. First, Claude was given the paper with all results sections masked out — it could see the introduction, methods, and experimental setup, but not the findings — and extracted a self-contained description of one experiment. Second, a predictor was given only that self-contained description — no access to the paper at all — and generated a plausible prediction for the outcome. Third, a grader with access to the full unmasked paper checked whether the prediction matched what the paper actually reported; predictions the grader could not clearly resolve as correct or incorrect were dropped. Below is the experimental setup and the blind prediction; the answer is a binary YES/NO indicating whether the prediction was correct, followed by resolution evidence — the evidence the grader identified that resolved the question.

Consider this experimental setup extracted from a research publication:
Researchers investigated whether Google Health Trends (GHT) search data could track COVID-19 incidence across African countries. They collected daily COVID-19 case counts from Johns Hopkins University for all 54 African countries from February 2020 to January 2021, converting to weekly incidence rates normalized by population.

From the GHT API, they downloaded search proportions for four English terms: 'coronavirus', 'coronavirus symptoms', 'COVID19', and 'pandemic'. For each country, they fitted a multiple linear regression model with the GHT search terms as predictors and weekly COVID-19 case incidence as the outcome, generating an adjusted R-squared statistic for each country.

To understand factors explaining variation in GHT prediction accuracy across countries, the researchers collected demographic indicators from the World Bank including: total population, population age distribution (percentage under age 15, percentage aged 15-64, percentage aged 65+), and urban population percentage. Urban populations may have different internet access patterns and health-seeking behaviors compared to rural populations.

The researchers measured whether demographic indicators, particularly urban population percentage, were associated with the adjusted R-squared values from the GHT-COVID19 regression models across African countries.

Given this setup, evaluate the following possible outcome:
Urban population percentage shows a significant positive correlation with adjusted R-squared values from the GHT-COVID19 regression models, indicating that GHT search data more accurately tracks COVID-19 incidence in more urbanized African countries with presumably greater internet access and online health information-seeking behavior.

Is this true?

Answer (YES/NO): NO